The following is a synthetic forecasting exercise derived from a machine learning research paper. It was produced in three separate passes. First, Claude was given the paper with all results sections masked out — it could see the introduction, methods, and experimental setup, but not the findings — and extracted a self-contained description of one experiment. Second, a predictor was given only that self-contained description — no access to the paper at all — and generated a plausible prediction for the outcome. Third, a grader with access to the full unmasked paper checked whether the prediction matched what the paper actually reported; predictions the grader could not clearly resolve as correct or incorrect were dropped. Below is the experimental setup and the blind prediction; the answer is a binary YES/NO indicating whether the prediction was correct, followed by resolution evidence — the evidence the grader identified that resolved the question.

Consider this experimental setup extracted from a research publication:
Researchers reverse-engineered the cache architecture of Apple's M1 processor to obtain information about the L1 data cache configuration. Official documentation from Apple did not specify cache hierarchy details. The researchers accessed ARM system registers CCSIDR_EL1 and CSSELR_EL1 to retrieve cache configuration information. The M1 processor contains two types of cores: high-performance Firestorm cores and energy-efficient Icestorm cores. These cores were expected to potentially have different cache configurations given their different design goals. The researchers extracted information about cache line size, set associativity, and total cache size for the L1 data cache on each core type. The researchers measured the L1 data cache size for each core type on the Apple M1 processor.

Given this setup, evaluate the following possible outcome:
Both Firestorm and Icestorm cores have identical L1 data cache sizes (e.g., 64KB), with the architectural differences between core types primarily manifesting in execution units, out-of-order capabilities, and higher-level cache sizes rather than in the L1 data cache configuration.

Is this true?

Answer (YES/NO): NO